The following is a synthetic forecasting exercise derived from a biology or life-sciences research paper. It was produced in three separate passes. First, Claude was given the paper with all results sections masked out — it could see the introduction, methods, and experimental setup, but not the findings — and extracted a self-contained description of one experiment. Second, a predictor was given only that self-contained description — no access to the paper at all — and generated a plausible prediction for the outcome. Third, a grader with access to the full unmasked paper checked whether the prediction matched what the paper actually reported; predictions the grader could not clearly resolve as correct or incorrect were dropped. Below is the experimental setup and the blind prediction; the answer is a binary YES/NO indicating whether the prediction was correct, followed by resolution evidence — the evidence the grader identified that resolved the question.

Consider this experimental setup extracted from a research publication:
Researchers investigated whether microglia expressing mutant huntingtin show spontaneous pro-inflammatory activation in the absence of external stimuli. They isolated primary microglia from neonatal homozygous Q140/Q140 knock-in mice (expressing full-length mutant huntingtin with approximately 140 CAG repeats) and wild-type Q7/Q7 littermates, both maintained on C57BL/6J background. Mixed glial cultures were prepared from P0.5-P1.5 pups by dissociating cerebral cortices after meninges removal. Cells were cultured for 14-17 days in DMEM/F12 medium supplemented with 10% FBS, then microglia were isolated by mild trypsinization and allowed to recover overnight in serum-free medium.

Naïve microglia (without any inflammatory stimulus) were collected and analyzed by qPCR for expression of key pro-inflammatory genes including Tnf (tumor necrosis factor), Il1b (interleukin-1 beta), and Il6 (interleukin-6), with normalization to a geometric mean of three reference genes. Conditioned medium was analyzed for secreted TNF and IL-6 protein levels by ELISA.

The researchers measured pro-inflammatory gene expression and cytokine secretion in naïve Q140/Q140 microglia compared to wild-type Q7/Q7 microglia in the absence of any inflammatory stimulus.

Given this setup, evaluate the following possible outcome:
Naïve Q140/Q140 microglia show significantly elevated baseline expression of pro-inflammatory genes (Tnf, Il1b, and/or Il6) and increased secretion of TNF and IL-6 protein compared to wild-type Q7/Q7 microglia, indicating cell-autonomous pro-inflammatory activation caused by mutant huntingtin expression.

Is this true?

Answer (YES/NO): NO